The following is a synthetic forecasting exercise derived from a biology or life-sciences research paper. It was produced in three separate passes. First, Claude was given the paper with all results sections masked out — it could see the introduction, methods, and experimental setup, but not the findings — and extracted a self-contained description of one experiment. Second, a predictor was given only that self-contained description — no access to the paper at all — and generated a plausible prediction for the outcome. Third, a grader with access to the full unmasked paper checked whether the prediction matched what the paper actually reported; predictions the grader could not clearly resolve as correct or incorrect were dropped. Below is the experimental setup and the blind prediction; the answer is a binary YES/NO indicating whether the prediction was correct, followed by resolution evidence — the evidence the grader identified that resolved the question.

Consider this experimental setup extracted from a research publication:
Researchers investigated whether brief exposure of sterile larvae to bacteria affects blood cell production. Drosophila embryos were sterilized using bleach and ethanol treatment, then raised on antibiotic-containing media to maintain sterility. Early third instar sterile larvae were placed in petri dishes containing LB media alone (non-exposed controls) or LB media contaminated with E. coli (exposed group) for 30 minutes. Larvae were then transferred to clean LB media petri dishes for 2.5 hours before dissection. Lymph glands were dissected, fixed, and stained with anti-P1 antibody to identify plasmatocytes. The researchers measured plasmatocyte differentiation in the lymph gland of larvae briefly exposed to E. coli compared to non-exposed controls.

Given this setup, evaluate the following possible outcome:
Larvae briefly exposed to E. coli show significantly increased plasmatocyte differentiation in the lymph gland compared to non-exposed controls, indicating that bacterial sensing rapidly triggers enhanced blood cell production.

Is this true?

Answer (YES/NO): YES